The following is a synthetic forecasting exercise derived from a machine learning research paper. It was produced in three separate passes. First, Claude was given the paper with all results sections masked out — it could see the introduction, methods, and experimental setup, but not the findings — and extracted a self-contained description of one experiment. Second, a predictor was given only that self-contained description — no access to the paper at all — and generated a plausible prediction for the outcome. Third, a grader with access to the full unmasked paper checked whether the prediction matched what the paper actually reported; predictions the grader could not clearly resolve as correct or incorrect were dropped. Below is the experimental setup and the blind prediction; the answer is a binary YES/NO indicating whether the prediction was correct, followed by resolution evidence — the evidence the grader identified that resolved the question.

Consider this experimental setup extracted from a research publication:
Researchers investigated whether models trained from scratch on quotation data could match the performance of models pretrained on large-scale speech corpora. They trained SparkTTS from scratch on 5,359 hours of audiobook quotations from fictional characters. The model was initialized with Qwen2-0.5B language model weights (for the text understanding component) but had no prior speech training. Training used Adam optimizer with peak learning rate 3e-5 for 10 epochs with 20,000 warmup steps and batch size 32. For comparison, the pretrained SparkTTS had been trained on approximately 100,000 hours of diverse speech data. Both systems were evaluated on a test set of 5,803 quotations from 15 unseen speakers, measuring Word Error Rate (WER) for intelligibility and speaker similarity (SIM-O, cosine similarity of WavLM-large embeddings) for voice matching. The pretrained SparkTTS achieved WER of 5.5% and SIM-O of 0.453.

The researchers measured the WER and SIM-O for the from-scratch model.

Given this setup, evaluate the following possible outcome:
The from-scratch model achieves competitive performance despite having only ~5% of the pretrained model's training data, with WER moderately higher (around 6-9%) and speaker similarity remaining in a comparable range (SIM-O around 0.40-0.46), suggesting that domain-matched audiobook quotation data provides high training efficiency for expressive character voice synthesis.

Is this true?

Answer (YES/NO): NO